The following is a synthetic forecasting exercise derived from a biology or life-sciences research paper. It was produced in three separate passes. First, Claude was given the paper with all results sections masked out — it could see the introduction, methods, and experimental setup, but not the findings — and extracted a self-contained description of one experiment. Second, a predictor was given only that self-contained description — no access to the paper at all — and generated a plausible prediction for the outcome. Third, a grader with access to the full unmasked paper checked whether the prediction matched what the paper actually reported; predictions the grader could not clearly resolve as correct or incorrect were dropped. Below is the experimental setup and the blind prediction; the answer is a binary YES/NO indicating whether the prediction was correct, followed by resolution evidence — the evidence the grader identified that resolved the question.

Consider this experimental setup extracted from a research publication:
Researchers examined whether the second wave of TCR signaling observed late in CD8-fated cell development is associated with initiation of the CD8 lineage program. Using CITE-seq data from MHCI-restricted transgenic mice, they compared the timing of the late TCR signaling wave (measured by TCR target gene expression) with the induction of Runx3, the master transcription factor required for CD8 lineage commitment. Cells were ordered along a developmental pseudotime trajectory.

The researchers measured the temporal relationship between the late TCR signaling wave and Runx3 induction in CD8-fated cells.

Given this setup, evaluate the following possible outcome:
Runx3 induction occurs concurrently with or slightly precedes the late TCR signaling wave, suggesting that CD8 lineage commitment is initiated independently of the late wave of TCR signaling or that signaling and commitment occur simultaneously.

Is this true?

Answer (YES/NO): YES